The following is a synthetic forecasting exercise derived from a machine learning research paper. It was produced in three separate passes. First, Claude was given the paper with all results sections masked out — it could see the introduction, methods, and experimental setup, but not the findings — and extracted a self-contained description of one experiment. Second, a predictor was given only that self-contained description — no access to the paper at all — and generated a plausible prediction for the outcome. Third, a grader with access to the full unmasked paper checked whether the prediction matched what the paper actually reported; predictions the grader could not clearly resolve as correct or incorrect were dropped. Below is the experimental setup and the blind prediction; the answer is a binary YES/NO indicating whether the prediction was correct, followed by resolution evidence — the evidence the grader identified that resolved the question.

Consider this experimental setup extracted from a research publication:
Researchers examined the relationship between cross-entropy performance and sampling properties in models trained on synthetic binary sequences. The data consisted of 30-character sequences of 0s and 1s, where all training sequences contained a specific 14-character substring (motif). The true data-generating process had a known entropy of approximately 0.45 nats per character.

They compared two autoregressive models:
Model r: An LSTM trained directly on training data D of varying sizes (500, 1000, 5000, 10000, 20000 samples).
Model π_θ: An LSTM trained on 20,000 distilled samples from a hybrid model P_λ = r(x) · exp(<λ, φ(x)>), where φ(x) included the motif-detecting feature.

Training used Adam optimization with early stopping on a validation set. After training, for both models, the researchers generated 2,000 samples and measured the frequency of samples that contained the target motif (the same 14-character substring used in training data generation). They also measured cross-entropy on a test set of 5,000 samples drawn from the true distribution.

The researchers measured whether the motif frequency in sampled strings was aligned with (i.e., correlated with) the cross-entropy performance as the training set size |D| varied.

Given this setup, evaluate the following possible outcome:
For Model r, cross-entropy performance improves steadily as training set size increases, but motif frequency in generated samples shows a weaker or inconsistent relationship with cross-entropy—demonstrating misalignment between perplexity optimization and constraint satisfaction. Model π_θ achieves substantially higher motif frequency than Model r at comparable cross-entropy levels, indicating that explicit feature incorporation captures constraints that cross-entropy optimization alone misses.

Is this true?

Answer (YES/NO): NO